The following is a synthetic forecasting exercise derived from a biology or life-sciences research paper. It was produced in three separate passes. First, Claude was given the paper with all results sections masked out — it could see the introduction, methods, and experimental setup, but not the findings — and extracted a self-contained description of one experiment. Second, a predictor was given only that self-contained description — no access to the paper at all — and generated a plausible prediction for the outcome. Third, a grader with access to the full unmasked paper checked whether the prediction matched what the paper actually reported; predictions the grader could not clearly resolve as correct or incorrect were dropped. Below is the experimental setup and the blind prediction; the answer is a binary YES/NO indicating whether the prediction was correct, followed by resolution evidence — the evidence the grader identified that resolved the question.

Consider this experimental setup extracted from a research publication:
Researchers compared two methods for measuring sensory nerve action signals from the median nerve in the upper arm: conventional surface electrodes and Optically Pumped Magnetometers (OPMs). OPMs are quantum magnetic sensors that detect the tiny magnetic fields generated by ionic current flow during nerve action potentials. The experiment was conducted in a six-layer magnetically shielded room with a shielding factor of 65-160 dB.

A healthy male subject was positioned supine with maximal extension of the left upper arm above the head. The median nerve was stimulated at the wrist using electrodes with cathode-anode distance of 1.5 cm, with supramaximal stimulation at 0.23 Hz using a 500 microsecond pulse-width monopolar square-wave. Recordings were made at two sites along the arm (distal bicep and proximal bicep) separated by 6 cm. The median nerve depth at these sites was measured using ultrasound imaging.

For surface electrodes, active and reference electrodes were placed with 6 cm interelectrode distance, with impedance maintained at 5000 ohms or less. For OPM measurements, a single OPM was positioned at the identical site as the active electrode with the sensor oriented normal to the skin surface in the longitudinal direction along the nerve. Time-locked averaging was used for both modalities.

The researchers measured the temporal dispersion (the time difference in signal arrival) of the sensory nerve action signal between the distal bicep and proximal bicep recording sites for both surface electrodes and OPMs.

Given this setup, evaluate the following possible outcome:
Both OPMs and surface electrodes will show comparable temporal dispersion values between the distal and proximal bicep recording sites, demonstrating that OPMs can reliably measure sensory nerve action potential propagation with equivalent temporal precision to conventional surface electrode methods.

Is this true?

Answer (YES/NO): YES